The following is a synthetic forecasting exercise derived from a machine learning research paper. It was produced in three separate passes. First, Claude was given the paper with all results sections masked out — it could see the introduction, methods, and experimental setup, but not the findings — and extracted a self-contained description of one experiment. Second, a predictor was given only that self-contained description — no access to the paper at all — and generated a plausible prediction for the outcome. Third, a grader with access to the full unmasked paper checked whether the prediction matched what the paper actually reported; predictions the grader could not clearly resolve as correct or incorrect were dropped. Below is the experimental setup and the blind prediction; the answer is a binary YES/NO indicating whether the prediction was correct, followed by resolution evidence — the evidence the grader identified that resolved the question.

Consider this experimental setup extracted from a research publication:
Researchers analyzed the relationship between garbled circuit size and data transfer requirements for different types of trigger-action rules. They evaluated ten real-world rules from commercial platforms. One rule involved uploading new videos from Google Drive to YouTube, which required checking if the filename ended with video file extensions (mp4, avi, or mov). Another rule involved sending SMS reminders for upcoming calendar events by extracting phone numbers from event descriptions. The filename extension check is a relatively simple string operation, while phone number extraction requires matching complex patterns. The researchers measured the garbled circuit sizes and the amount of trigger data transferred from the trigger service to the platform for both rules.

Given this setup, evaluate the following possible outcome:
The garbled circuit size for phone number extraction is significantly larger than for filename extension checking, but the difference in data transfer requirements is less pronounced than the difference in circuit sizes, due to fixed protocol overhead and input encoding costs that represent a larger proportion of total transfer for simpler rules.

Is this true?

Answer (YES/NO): NO